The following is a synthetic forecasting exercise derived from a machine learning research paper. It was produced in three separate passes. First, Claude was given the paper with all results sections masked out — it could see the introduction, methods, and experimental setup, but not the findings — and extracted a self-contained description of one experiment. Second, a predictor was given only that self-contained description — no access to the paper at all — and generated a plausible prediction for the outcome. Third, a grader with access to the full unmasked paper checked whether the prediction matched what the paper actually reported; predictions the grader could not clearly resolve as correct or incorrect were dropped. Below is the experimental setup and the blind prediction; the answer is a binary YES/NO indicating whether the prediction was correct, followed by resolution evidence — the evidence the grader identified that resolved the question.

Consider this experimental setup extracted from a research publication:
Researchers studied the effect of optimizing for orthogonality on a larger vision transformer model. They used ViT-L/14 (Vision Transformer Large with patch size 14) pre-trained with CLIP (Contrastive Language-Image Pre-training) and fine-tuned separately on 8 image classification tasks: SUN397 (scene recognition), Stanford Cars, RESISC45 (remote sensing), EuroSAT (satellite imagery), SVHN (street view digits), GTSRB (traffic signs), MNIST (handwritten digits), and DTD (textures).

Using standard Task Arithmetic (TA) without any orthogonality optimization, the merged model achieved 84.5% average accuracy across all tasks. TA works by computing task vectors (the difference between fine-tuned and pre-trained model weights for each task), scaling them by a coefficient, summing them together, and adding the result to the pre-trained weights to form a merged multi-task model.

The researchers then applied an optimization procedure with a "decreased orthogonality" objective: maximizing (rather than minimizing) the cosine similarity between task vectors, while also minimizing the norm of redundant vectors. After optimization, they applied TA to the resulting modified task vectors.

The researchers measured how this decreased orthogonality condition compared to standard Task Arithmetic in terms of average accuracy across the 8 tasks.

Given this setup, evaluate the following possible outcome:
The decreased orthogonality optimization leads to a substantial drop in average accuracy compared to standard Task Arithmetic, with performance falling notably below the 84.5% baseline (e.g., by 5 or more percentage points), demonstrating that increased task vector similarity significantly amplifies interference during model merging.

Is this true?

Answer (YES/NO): YES